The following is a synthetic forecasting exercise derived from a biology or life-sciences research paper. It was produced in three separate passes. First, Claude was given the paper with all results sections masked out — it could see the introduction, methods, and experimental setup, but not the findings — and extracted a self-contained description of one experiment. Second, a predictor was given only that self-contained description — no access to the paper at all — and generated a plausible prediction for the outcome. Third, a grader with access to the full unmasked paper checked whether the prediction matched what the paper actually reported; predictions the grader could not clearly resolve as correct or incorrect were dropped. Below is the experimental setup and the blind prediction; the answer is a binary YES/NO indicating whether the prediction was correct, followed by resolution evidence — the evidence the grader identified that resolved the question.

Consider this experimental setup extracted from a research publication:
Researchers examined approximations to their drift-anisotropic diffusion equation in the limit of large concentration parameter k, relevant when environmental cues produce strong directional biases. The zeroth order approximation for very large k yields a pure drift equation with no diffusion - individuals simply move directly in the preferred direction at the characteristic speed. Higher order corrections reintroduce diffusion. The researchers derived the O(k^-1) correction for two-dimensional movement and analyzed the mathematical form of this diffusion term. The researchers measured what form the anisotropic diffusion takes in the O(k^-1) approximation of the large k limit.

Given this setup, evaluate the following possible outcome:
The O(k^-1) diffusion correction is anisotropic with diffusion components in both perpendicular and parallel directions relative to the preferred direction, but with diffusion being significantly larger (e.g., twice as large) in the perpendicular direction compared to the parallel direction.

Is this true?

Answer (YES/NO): NO